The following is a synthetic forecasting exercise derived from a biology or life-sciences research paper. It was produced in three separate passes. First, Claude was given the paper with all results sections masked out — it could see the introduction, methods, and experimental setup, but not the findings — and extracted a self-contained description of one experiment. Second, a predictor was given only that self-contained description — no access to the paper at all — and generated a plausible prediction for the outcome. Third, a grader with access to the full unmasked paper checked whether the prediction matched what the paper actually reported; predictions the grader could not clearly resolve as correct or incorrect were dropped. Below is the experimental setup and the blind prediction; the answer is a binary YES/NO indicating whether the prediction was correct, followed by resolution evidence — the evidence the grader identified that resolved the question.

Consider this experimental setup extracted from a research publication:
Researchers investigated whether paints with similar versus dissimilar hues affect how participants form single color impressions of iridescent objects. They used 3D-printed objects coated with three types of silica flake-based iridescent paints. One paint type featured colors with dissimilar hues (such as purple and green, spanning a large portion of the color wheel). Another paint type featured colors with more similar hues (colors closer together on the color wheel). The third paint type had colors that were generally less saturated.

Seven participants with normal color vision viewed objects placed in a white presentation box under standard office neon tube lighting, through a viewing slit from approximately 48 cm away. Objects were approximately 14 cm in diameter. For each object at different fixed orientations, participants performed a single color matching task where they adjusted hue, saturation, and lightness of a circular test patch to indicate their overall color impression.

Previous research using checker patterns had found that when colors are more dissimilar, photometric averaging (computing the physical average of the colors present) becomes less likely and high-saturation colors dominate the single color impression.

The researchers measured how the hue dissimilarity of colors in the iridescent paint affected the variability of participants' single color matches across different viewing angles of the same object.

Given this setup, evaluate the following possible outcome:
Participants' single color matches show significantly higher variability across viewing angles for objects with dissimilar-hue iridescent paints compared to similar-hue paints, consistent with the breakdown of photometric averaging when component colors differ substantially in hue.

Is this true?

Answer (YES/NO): NO